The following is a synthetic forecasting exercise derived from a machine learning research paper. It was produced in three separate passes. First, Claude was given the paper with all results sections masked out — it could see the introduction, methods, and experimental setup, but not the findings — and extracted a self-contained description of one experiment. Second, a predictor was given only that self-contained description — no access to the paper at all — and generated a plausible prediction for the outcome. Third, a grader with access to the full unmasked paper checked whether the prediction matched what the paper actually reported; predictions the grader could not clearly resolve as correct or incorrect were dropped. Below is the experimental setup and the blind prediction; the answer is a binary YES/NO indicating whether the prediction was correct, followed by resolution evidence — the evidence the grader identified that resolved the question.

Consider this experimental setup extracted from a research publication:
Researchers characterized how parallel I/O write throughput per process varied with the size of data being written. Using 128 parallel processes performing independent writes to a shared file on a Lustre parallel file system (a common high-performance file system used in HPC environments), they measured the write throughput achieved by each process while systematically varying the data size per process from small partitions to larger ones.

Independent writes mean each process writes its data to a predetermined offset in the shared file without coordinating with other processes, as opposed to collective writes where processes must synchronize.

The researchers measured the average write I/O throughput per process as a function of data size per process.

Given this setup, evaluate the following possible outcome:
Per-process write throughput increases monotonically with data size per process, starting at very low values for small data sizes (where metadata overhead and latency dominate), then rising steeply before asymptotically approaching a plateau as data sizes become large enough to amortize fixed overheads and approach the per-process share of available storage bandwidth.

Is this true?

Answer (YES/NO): YES